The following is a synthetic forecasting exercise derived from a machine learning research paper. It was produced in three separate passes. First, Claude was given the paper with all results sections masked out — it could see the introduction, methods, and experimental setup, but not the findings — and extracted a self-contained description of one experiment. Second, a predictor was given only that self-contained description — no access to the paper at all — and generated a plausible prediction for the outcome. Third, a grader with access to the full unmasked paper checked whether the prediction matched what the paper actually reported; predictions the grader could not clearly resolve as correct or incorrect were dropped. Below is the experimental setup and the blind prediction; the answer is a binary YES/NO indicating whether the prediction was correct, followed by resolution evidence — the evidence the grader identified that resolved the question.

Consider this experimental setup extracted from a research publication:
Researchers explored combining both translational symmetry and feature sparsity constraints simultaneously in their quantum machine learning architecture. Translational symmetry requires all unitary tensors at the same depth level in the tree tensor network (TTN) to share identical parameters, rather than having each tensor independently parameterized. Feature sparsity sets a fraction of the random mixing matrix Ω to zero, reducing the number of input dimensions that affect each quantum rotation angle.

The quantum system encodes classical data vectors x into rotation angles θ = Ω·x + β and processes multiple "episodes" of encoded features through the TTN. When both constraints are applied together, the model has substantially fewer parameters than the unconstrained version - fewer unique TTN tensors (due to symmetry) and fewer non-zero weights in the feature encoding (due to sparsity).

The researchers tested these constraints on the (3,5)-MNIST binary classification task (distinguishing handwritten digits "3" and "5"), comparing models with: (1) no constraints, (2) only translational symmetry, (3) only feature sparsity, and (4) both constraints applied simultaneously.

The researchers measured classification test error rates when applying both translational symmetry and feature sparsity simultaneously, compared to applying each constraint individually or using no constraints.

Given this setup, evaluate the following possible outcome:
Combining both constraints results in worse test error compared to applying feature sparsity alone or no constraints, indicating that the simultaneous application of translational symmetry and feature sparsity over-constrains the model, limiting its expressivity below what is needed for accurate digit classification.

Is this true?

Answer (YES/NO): NO